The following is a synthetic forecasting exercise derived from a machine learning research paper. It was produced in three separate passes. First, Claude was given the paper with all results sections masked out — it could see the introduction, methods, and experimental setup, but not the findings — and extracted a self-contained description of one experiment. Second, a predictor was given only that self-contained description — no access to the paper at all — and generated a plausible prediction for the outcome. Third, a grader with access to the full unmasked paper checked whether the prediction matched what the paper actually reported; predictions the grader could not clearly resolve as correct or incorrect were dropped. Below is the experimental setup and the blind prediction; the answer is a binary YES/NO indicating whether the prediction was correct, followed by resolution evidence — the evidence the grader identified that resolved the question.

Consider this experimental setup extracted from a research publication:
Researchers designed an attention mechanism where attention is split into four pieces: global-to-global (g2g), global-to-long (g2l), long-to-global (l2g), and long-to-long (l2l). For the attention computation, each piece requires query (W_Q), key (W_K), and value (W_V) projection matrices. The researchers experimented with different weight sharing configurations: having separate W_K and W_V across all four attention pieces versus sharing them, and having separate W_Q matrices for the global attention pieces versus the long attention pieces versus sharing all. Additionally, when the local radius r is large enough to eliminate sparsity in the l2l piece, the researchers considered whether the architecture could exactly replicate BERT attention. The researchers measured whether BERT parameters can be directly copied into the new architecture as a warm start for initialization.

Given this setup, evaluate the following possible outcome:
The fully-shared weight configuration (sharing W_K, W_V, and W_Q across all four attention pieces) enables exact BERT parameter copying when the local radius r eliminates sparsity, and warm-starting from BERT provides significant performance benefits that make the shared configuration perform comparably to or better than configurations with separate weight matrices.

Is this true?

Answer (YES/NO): NO